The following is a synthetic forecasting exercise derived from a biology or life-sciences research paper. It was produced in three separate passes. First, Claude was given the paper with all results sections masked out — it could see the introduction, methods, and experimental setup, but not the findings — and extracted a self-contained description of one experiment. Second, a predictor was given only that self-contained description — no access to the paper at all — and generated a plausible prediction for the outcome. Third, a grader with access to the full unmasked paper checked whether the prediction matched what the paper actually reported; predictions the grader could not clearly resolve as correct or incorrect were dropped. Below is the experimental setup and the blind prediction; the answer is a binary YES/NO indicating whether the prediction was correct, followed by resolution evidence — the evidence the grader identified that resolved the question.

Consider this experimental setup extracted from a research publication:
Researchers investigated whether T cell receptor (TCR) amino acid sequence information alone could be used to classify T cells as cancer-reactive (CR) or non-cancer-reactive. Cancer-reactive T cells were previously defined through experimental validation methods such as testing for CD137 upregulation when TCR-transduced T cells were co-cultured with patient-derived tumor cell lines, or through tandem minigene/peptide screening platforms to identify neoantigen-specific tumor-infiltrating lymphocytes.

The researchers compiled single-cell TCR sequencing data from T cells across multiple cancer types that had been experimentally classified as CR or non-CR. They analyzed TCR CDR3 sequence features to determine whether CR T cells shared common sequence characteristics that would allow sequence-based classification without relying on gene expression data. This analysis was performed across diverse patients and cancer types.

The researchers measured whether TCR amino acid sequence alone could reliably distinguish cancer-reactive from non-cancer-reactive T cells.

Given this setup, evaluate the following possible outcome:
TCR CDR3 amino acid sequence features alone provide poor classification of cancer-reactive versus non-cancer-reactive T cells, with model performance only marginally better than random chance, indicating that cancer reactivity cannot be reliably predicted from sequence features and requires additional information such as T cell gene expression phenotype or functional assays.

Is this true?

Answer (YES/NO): YES